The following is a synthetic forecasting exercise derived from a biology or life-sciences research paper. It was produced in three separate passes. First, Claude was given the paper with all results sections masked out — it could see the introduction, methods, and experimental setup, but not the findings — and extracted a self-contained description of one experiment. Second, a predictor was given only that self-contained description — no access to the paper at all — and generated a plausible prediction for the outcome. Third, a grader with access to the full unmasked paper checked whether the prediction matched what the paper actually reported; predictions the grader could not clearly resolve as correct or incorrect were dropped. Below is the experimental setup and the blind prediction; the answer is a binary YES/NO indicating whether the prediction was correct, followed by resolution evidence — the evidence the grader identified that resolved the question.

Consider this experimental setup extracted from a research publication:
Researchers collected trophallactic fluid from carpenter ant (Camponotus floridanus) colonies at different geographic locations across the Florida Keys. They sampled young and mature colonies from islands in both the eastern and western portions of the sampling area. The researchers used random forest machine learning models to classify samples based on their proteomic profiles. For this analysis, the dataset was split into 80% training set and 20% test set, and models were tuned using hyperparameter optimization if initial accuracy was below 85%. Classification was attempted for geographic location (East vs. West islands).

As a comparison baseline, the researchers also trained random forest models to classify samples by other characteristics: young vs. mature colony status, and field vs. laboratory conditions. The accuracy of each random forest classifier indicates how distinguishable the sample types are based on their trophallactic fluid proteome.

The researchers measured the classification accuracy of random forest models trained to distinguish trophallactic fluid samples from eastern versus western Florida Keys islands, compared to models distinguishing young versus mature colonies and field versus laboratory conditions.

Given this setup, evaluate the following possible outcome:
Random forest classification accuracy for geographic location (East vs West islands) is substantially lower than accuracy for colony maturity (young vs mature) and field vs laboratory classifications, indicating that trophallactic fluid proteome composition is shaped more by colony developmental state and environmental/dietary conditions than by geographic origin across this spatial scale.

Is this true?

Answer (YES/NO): YES